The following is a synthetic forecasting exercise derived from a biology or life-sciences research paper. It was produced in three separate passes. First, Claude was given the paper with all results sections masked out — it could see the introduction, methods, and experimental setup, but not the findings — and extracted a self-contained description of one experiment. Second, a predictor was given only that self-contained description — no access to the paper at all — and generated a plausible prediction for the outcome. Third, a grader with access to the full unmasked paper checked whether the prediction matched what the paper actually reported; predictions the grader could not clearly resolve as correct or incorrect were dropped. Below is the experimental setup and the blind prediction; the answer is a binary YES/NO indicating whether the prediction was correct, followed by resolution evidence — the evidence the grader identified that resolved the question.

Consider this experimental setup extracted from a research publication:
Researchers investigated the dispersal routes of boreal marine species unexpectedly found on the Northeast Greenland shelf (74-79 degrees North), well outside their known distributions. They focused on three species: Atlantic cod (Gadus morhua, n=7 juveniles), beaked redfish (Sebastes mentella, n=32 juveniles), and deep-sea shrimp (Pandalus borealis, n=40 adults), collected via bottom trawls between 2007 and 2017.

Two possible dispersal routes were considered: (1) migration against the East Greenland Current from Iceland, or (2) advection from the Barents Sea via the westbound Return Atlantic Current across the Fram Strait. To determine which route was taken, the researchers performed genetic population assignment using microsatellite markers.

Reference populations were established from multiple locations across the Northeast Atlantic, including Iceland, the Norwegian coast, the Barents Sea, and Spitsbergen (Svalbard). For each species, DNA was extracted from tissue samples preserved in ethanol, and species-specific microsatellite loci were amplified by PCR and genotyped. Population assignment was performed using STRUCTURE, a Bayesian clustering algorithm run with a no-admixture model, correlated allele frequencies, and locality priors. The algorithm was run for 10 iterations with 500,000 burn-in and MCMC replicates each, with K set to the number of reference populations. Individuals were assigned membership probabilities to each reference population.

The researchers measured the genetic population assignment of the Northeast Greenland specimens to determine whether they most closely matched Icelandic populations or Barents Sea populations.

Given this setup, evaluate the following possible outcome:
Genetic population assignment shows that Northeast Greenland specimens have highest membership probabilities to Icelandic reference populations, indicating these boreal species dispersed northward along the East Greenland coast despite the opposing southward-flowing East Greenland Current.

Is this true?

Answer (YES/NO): NO